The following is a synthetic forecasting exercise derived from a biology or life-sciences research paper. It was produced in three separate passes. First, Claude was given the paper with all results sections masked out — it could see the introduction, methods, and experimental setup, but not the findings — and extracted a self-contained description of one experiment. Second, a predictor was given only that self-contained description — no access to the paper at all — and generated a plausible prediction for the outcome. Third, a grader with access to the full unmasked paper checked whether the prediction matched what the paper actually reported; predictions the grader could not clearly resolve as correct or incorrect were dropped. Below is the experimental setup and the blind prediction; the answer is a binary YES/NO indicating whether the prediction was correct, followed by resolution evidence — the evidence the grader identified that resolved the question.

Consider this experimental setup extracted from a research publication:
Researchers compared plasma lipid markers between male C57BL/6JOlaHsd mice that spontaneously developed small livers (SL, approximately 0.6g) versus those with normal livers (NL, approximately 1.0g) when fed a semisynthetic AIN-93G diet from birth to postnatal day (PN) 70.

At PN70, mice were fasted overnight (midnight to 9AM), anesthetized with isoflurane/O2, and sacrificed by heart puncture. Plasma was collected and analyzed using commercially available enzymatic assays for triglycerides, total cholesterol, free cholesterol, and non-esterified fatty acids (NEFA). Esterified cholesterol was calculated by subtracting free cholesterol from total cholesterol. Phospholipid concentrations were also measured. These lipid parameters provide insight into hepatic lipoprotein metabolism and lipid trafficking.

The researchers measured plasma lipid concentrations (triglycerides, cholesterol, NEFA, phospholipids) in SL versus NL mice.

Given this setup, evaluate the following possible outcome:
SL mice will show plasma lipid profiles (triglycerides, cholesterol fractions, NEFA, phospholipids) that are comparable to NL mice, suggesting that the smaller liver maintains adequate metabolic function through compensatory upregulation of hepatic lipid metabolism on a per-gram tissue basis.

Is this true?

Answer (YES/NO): NO